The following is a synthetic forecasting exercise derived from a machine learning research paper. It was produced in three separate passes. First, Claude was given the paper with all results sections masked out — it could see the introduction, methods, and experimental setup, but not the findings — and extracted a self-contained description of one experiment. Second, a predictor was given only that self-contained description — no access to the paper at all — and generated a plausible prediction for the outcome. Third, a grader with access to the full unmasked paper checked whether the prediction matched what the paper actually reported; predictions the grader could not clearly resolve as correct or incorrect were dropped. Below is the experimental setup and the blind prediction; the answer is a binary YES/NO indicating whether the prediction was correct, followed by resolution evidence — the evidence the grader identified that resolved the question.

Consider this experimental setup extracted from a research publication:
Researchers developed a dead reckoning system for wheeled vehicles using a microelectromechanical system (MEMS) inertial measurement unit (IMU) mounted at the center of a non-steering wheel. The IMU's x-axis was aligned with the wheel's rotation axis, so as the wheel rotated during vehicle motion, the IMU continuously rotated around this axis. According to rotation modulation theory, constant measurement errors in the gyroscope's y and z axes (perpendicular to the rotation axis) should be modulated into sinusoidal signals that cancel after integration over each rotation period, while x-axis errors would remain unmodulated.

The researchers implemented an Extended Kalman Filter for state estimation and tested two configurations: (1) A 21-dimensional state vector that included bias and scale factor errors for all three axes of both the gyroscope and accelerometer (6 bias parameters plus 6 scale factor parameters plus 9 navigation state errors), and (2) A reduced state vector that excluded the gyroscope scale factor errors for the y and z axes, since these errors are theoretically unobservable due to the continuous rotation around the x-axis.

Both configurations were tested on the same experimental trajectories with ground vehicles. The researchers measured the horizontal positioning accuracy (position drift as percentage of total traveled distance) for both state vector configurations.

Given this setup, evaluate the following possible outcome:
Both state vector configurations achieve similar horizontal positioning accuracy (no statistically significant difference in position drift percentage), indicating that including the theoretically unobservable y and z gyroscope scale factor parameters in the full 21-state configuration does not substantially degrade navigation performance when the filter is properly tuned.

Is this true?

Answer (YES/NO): NO